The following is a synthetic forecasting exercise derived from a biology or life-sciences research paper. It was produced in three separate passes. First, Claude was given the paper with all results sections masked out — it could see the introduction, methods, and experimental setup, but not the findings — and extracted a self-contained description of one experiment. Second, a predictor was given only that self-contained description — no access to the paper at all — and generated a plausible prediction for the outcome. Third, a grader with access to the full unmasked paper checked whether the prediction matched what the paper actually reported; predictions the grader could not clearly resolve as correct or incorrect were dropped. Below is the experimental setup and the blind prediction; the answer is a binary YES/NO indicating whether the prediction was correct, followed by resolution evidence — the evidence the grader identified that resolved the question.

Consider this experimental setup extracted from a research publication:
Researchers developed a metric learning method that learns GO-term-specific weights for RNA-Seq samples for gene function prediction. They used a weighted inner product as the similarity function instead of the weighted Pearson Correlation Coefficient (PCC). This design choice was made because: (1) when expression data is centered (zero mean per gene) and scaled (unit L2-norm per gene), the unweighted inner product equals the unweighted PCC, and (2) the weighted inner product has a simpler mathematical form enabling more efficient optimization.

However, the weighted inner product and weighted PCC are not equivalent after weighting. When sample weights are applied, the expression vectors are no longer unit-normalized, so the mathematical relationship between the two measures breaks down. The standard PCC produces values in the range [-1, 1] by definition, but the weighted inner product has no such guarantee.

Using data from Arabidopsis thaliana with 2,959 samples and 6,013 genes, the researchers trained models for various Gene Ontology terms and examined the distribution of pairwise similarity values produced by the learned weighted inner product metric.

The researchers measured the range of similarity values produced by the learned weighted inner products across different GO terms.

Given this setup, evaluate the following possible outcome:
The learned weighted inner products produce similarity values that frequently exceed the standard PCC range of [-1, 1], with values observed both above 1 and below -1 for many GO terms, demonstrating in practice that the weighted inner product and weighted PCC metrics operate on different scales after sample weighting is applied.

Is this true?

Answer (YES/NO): NO